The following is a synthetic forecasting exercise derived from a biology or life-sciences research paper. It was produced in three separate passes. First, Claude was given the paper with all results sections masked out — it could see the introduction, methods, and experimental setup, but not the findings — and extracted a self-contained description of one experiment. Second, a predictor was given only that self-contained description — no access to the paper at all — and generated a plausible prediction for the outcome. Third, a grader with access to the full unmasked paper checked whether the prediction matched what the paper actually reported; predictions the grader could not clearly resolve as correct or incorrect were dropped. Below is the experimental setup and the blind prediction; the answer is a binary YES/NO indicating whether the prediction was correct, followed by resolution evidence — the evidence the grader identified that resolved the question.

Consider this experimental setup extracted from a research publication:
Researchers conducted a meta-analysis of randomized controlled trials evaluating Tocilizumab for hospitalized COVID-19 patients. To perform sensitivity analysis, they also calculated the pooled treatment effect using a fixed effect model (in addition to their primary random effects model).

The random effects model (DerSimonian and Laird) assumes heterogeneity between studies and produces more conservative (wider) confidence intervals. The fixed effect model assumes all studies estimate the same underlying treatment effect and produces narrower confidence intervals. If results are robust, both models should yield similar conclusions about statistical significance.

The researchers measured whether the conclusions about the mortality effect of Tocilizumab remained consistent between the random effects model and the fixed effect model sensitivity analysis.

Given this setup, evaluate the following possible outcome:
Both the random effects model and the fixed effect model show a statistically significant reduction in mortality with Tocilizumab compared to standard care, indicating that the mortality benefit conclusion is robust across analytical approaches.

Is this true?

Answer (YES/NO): NO